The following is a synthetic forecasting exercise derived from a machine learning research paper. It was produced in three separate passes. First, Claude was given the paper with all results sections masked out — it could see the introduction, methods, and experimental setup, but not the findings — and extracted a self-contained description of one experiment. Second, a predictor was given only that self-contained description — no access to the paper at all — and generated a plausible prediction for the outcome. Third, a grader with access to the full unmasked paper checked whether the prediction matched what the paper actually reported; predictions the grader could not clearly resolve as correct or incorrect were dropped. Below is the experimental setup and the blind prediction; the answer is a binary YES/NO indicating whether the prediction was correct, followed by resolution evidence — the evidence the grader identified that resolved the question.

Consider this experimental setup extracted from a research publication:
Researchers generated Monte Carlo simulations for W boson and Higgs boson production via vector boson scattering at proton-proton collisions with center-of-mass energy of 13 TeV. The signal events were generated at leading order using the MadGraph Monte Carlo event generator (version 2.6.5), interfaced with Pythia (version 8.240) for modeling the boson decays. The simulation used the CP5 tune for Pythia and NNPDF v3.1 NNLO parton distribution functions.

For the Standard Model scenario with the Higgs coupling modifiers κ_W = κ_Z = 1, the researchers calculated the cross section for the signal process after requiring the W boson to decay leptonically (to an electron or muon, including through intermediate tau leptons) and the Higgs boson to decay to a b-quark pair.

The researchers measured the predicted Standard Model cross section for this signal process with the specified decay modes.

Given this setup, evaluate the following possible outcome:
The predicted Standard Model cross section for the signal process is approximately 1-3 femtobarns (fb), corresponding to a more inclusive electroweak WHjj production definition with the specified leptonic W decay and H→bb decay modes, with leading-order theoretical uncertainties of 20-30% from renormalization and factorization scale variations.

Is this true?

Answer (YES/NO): NO